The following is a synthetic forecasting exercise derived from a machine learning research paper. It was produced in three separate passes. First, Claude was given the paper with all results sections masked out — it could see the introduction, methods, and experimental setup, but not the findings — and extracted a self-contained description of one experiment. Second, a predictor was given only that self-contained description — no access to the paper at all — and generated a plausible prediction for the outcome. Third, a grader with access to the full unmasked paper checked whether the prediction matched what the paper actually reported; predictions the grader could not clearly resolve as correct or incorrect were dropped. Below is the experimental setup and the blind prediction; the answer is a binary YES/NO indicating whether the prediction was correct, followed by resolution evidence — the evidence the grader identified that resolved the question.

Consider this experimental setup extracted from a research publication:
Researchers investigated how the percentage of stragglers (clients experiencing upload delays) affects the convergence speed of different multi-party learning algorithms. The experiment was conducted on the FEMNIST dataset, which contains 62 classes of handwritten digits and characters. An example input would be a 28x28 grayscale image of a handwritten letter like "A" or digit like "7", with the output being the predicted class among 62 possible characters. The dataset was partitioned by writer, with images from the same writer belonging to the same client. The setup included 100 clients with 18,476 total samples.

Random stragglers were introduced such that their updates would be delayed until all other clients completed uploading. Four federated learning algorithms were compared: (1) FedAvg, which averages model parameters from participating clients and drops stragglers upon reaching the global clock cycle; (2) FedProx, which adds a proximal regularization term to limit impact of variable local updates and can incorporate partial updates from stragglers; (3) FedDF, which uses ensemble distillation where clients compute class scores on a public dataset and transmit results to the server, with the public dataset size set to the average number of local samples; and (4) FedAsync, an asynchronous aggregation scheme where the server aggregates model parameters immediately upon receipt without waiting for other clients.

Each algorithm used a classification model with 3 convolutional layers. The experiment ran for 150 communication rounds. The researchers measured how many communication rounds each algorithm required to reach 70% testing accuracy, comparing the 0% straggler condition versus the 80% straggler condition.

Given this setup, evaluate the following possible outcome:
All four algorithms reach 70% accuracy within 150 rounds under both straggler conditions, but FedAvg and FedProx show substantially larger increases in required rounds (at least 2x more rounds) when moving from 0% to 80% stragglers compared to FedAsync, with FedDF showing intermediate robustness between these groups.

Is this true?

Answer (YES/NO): NO